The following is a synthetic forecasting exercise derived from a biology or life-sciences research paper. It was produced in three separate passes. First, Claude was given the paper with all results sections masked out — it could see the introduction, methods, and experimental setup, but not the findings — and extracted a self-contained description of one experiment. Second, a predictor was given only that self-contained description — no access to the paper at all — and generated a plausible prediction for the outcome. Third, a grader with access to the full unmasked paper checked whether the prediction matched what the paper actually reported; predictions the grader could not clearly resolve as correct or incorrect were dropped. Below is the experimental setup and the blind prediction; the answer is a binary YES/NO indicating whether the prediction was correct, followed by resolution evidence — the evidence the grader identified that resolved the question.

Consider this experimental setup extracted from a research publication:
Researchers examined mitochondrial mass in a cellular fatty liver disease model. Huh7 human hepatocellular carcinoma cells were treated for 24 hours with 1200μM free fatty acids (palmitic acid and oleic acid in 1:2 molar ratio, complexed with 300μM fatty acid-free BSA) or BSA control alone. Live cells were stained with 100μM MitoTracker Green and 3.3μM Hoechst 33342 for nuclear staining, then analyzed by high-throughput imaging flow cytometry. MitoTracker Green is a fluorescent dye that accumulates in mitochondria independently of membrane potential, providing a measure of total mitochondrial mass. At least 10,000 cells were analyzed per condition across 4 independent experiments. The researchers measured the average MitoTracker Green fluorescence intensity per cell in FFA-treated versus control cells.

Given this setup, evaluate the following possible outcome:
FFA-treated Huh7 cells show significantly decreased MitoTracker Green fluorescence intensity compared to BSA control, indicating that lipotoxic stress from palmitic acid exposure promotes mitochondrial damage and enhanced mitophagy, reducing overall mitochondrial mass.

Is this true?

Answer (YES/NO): NO